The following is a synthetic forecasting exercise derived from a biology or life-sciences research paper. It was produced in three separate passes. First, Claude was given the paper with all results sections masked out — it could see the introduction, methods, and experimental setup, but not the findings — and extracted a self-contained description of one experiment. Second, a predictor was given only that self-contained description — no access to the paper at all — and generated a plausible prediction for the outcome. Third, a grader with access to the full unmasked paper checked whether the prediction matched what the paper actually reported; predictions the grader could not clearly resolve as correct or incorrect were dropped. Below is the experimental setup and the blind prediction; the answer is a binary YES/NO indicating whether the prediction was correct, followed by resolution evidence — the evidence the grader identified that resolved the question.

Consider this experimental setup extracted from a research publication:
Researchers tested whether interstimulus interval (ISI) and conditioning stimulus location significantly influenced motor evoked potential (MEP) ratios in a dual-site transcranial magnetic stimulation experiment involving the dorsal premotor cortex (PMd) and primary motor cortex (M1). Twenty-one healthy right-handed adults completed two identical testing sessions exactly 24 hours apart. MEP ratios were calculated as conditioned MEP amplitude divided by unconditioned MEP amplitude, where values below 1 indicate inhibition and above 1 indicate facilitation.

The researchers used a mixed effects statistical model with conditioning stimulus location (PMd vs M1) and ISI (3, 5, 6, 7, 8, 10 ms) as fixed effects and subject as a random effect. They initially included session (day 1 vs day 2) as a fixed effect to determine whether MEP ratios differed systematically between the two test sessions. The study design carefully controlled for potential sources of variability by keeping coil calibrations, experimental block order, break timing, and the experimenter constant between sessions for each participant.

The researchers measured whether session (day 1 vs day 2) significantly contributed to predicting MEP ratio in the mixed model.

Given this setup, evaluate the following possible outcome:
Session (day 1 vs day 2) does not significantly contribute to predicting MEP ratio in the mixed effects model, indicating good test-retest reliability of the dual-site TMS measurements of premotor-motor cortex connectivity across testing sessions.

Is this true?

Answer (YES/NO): YES